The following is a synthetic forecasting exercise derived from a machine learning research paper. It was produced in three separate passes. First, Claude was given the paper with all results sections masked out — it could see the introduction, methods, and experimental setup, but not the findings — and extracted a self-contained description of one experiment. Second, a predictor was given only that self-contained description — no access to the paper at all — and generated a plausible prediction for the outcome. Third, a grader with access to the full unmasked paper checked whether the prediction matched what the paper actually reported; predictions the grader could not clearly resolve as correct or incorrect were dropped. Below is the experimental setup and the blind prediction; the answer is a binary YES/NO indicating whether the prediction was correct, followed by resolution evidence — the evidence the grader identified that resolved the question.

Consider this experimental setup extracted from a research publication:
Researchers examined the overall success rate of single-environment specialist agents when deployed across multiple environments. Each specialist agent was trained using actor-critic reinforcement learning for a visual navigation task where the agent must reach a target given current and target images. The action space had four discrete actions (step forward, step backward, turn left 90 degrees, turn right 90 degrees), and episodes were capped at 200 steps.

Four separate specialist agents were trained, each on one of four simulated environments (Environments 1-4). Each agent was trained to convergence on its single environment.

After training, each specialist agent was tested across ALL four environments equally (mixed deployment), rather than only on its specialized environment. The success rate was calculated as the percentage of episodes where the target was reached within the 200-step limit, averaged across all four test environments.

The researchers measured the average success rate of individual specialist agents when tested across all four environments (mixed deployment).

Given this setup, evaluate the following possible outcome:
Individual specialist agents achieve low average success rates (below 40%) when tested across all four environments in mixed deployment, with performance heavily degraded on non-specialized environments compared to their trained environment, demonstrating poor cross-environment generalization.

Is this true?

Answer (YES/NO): YES